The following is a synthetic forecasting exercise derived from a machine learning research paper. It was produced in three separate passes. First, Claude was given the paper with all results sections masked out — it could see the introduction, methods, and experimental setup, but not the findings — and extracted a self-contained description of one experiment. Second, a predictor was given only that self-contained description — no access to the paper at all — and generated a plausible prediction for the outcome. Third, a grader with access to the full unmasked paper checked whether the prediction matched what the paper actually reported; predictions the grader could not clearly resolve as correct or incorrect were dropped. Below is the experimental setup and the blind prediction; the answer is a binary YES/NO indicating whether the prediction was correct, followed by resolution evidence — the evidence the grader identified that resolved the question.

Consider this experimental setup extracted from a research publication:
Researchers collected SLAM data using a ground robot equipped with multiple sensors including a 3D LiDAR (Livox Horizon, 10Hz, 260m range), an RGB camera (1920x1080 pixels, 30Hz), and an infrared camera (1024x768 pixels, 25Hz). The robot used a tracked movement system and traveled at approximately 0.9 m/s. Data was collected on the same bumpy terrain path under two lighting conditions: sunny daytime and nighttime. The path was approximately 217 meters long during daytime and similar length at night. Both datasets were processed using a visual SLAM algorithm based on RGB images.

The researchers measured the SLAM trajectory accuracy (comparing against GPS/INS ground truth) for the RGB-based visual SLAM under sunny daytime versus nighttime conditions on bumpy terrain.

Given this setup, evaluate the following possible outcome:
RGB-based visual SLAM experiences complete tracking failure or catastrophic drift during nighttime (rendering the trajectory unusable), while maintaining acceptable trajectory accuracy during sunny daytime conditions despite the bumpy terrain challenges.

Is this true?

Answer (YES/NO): NO